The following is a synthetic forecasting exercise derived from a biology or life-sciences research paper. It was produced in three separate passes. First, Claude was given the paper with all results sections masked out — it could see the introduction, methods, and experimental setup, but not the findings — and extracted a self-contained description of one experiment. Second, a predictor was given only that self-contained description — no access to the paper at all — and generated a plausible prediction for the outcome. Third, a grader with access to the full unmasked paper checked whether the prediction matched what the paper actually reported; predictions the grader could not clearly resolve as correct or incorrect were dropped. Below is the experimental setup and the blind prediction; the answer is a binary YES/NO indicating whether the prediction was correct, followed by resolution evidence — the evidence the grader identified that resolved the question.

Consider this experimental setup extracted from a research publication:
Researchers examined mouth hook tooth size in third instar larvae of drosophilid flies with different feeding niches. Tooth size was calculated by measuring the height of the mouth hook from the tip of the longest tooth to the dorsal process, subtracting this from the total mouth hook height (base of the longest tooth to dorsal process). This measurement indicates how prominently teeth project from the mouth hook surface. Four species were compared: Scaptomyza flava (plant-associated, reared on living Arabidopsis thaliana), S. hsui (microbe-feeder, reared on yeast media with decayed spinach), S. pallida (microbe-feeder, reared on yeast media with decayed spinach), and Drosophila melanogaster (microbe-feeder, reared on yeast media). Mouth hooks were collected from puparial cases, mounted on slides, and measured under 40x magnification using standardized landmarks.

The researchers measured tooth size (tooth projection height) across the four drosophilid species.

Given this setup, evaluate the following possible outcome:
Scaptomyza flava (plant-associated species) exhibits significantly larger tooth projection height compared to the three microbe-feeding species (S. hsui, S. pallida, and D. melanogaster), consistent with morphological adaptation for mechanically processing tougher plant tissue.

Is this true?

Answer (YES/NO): YES